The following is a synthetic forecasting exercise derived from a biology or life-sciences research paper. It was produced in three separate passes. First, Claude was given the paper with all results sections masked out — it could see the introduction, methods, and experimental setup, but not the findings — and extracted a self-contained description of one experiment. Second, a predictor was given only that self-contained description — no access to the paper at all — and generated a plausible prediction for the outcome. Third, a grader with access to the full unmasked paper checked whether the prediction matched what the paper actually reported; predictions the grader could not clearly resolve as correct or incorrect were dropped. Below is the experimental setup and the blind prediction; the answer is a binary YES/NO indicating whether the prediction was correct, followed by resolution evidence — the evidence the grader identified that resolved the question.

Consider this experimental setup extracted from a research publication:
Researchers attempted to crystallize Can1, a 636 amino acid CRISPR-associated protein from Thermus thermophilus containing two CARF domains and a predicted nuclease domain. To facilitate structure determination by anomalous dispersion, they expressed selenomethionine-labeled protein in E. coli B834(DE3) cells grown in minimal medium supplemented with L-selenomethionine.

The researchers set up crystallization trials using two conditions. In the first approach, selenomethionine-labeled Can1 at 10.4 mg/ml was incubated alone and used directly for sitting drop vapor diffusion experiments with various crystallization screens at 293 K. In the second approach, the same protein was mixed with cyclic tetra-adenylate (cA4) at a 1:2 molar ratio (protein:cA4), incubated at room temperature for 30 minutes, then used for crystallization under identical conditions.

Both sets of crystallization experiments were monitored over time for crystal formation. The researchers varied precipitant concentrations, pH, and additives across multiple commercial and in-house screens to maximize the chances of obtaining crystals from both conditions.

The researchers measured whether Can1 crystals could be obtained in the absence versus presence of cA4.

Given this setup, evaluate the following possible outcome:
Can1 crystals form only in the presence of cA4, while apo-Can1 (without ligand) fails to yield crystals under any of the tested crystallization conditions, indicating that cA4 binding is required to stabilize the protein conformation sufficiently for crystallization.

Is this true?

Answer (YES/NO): YES